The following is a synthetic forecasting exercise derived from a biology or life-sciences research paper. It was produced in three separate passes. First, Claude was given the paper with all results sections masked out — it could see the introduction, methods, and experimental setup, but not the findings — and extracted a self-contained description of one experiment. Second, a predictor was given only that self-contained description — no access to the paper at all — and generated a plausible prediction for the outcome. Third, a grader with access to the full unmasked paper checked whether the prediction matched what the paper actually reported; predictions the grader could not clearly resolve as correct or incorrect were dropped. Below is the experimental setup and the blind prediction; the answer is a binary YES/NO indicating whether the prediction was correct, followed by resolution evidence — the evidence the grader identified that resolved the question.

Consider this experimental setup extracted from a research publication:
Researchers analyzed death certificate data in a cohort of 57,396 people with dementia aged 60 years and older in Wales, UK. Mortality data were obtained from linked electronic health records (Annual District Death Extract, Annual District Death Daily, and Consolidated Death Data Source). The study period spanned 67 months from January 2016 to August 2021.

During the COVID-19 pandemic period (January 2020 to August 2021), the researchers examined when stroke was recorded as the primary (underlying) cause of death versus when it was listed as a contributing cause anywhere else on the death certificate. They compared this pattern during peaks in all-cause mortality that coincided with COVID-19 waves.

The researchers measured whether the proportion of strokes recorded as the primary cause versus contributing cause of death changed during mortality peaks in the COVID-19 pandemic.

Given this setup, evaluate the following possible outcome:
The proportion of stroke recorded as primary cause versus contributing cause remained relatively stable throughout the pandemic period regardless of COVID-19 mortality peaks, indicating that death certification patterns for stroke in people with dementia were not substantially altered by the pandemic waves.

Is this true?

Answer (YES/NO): NO